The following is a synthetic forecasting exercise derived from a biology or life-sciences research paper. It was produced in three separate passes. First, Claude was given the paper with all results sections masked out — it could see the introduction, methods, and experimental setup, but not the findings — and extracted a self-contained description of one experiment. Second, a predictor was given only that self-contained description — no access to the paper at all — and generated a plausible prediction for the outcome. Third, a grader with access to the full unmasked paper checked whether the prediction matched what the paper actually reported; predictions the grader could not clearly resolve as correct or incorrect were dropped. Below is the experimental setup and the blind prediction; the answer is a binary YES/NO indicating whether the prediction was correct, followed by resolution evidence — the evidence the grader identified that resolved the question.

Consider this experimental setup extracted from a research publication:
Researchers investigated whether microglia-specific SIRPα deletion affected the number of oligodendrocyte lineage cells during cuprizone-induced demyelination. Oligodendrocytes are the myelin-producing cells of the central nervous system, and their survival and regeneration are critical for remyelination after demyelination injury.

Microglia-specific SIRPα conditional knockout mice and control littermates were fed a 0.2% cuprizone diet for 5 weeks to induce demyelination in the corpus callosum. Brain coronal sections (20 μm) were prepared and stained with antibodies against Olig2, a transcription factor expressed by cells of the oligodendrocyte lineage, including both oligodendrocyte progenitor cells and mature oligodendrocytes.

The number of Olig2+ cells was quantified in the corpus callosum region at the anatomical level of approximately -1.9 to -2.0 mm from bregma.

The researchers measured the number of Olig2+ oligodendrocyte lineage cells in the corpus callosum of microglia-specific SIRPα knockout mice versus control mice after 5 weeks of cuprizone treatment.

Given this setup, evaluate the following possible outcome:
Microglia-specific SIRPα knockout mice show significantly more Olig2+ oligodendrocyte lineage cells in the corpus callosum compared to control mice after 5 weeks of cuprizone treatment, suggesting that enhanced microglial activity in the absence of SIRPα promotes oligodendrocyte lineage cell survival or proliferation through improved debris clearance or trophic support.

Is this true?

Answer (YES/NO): NO